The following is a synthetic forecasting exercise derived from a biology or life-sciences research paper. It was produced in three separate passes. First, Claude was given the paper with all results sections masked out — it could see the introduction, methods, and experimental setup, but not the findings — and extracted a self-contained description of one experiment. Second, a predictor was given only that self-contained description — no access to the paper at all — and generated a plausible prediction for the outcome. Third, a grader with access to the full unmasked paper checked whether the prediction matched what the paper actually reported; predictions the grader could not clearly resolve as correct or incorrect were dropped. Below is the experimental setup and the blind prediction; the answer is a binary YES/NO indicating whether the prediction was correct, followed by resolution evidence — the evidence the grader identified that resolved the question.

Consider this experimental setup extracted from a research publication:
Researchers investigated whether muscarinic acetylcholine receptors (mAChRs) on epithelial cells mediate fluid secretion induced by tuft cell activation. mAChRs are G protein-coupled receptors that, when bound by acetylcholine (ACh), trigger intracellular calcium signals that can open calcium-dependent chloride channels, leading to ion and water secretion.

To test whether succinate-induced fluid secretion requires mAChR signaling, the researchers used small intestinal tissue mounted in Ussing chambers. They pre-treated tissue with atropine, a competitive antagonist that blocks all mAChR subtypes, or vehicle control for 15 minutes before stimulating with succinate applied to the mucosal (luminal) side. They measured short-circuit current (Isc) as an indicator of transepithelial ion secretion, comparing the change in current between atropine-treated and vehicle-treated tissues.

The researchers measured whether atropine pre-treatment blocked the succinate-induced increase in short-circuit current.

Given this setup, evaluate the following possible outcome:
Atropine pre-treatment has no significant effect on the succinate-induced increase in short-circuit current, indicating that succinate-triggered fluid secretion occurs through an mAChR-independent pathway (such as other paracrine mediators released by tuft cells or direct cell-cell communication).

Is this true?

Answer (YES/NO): NO